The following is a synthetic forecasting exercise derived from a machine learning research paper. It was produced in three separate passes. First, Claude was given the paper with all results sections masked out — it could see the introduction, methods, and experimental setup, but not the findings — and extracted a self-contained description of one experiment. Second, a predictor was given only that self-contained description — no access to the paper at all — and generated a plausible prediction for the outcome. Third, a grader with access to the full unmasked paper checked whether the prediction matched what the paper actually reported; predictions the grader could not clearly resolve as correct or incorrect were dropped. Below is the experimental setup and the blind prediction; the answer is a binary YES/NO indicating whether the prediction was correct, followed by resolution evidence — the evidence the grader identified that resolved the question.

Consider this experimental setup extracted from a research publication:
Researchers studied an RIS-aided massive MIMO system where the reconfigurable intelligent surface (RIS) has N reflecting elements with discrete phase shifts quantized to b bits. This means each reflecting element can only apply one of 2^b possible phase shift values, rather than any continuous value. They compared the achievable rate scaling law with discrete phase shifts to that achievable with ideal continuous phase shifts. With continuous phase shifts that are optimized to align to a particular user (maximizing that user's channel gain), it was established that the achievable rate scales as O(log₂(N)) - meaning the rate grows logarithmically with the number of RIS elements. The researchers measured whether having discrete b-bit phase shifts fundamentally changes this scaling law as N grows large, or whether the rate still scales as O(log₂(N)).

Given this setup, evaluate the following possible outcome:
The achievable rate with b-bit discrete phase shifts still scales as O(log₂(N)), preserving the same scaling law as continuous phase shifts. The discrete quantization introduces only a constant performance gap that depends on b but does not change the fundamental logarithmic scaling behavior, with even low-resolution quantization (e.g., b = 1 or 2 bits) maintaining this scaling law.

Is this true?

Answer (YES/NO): YES